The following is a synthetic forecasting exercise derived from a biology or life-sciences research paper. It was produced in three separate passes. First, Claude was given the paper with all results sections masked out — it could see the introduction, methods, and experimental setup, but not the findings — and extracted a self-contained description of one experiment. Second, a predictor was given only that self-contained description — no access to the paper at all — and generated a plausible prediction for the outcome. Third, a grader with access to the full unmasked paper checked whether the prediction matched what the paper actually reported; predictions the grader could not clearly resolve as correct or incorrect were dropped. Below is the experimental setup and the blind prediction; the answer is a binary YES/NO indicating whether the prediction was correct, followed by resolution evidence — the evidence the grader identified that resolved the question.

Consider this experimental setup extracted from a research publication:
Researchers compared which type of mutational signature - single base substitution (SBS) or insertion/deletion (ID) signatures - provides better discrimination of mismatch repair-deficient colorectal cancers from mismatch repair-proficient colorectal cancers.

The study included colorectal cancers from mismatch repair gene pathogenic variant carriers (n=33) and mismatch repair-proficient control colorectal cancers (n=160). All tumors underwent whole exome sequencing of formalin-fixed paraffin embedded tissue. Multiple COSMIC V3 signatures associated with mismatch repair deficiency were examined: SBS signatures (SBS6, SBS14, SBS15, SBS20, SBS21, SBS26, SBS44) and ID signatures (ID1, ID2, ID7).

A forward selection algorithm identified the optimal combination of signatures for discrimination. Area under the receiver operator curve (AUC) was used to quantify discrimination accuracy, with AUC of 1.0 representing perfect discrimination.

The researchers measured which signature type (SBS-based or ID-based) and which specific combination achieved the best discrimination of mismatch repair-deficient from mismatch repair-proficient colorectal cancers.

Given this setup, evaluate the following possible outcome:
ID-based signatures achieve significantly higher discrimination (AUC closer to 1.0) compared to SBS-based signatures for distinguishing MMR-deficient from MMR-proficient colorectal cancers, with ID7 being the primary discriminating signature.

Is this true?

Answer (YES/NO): NO